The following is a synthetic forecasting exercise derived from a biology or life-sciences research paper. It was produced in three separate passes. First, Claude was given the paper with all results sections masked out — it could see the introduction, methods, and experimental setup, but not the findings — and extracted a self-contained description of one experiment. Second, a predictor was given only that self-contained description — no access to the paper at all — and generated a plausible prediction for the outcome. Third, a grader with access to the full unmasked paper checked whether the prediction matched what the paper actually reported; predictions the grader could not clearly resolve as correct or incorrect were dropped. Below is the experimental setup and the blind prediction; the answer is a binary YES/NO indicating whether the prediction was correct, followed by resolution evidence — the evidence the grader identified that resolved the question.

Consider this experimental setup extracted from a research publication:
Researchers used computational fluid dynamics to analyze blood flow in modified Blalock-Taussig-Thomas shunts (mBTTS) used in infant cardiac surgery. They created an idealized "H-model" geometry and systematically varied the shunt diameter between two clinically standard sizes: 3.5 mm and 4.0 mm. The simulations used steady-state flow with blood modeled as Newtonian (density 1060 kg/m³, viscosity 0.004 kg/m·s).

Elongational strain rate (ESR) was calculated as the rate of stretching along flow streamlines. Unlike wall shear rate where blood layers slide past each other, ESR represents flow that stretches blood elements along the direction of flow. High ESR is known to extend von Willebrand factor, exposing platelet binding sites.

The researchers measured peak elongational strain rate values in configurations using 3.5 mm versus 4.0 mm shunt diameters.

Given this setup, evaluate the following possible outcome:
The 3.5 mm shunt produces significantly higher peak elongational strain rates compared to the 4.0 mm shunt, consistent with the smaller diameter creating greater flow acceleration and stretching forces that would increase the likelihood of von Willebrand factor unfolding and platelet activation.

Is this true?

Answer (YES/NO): NO